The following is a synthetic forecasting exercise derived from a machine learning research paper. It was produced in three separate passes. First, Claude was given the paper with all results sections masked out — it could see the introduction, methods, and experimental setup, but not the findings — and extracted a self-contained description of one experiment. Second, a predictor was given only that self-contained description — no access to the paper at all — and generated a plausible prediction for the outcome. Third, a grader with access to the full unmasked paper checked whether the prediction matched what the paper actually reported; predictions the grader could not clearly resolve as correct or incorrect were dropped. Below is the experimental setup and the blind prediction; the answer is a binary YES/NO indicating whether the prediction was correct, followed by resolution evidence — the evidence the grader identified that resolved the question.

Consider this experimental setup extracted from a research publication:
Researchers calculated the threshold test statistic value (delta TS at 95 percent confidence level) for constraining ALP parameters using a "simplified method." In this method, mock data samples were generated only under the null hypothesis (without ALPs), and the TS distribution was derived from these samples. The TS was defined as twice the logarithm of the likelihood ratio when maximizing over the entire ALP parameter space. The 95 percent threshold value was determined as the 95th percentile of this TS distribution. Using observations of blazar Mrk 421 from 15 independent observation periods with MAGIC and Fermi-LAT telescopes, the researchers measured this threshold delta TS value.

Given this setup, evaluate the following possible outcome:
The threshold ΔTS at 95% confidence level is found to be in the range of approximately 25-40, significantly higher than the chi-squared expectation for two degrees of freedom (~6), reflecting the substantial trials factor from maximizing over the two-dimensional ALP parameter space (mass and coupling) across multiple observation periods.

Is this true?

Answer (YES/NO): NO